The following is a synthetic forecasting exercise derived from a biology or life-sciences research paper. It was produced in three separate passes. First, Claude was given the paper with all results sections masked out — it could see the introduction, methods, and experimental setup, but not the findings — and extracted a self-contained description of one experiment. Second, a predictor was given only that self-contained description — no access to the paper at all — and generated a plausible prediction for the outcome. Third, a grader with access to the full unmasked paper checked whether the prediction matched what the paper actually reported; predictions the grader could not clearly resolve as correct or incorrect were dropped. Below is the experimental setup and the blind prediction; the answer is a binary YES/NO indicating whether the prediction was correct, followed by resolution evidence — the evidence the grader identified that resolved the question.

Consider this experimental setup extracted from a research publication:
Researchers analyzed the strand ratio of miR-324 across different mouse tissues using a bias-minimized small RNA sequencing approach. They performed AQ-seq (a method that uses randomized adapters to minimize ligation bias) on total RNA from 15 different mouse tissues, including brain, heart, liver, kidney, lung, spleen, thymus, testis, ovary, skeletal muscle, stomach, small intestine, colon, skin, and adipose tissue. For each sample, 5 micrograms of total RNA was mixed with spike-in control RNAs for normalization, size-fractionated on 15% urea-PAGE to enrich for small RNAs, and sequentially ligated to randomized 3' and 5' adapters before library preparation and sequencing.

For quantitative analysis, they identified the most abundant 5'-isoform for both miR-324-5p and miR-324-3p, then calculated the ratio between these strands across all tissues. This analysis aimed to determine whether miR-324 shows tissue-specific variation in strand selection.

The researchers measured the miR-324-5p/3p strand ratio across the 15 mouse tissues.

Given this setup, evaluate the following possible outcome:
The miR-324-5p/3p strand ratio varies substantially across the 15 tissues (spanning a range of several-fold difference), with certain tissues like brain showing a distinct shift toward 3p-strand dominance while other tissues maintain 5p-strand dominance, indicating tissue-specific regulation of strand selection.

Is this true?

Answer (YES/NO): NO